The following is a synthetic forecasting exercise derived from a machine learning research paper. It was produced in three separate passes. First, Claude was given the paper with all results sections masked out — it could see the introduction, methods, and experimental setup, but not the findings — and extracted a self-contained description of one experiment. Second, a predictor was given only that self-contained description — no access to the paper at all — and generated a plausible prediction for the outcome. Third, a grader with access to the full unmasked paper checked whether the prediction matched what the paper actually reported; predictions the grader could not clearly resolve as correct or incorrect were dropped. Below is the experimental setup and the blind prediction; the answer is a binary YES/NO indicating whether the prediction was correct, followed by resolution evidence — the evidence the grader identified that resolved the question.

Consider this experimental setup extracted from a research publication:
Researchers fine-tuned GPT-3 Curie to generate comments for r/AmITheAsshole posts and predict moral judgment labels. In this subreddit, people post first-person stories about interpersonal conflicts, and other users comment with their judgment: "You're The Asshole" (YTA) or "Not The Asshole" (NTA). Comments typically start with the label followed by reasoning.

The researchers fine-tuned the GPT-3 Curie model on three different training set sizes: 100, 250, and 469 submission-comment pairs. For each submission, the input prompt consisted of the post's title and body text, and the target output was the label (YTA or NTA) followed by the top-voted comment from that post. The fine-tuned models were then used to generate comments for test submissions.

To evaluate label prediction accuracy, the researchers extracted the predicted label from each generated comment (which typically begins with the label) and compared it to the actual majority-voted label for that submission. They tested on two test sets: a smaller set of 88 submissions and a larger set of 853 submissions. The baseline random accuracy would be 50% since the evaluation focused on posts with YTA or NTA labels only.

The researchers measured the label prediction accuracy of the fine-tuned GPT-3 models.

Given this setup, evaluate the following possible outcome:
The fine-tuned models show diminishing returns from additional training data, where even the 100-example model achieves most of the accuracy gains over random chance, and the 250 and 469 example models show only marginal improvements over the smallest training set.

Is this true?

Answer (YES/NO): NO